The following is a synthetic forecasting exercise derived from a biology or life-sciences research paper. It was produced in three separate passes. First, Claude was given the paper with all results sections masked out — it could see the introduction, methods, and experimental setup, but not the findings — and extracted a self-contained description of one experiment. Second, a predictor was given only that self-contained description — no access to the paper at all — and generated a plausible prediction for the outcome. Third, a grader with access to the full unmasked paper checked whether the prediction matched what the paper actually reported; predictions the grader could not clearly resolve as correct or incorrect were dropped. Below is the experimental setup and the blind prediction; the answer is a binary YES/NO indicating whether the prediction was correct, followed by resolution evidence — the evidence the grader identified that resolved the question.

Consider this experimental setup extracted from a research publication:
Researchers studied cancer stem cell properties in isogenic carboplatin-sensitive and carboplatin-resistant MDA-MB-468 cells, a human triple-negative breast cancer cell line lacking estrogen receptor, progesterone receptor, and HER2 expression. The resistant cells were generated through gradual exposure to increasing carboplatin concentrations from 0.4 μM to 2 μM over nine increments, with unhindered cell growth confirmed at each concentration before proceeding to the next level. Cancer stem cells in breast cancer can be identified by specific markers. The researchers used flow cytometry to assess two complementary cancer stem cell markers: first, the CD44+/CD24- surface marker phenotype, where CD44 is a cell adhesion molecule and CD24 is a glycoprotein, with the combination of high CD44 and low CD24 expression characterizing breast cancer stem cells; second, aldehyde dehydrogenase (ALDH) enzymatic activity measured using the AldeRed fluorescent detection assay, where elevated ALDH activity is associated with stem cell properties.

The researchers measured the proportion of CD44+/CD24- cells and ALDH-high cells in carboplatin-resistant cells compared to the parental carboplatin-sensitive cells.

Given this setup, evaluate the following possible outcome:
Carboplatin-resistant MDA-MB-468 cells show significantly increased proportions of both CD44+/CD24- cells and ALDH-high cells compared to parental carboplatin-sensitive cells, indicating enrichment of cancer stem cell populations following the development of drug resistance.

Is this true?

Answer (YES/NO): YES